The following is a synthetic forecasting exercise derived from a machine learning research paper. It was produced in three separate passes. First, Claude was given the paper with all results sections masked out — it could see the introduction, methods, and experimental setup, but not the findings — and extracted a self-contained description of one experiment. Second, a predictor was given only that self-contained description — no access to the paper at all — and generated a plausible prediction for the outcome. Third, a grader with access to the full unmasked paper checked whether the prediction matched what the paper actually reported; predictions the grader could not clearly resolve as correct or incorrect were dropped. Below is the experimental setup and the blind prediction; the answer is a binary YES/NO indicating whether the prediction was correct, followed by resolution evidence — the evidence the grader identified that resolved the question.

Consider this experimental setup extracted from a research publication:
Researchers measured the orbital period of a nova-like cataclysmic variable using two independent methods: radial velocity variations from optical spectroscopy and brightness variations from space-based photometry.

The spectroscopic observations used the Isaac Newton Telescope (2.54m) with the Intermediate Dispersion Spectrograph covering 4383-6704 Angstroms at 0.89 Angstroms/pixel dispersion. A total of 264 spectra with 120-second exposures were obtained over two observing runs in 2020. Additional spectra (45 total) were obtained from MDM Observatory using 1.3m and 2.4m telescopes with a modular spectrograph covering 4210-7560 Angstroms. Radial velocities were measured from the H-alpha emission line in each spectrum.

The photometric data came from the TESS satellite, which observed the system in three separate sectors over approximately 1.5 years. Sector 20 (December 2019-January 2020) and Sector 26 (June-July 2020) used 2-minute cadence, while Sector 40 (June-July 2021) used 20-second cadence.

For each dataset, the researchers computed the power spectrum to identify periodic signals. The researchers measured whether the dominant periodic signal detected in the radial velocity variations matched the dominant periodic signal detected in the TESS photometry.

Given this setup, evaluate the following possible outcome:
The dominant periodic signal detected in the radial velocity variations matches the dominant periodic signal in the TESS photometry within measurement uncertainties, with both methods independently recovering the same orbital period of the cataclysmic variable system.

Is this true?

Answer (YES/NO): YES